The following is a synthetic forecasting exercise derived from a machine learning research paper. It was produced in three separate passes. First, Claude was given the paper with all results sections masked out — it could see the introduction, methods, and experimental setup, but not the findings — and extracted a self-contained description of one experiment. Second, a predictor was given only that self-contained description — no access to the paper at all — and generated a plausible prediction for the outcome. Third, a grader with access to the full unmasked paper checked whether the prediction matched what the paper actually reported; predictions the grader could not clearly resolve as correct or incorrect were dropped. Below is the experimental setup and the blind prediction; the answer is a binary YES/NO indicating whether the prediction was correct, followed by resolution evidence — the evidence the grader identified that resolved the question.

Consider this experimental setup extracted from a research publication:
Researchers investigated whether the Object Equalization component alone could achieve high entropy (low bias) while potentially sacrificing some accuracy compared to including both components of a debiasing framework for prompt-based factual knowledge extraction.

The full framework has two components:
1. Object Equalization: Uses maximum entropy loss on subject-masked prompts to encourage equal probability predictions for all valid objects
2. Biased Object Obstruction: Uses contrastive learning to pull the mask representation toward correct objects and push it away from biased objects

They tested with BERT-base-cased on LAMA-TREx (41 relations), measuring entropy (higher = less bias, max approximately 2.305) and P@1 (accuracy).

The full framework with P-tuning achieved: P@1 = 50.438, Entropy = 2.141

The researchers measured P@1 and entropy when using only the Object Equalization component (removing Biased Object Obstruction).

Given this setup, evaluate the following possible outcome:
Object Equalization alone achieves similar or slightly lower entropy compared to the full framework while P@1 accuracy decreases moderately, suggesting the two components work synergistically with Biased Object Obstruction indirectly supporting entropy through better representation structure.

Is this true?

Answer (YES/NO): NO